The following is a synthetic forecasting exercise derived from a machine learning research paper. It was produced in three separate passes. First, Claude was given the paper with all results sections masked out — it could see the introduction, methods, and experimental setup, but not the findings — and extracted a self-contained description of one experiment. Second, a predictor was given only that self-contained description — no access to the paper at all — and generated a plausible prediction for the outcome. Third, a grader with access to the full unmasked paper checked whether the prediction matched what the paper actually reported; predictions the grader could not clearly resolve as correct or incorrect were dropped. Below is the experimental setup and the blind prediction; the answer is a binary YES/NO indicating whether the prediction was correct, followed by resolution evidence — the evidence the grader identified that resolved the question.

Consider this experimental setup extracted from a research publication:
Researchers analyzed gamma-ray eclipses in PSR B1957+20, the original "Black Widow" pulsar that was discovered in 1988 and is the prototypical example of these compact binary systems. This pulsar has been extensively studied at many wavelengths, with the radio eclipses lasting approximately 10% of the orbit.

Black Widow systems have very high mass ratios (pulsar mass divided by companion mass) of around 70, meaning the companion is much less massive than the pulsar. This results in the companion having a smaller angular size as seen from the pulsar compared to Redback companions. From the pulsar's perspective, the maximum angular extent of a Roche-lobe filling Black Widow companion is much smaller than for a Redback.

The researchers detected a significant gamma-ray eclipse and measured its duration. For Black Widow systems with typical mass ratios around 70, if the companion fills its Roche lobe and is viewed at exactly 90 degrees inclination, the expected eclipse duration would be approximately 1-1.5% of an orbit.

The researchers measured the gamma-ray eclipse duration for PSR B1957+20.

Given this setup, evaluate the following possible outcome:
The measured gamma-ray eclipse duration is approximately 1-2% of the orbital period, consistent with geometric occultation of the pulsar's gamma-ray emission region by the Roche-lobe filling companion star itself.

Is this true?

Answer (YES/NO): NO